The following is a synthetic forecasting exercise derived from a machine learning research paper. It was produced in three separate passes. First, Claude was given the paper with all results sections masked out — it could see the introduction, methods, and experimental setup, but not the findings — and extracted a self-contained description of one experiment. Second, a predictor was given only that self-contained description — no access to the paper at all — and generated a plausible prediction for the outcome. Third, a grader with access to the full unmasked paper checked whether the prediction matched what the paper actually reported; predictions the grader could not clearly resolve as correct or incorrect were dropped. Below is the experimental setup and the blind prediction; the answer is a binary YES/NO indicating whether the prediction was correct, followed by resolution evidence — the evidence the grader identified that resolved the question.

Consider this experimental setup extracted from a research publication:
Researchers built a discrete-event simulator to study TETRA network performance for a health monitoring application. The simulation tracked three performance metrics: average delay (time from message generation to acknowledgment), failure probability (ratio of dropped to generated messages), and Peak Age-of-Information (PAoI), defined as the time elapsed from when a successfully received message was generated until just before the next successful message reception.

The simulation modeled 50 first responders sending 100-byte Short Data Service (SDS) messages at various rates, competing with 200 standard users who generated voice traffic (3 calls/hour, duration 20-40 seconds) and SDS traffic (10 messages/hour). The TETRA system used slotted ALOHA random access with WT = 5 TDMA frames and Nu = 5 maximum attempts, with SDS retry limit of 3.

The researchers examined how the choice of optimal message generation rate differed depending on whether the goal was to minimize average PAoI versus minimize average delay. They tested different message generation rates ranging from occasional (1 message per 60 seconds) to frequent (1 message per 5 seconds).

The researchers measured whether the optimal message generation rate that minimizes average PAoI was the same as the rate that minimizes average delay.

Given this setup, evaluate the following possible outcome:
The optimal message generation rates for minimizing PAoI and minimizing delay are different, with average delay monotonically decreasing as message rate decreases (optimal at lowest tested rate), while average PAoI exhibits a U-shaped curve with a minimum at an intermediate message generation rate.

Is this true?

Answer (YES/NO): NO